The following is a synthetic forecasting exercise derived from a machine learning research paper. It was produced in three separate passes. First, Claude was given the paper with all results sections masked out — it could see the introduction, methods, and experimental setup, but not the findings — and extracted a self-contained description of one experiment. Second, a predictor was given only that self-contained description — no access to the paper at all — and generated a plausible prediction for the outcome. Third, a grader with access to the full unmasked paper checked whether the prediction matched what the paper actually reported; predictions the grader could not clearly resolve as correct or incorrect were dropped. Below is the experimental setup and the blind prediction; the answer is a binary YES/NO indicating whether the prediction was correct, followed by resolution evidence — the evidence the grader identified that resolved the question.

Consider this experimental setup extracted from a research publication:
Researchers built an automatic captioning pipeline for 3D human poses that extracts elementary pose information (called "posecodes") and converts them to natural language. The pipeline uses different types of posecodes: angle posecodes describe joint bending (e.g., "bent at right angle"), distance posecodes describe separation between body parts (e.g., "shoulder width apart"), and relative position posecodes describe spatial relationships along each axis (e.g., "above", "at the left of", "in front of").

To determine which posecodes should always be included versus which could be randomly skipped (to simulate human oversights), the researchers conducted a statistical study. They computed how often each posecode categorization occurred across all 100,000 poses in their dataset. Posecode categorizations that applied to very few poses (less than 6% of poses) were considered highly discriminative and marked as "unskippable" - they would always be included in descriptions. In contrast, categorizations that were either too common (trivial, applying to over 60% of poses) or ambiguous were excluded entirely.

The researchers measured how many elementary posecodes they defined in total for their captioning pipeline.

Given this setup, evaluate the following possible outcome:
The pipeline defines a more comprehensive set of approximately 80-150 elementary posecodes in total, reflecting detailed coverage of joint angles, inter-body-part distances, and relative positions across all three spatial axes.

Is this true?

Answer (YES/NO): NO